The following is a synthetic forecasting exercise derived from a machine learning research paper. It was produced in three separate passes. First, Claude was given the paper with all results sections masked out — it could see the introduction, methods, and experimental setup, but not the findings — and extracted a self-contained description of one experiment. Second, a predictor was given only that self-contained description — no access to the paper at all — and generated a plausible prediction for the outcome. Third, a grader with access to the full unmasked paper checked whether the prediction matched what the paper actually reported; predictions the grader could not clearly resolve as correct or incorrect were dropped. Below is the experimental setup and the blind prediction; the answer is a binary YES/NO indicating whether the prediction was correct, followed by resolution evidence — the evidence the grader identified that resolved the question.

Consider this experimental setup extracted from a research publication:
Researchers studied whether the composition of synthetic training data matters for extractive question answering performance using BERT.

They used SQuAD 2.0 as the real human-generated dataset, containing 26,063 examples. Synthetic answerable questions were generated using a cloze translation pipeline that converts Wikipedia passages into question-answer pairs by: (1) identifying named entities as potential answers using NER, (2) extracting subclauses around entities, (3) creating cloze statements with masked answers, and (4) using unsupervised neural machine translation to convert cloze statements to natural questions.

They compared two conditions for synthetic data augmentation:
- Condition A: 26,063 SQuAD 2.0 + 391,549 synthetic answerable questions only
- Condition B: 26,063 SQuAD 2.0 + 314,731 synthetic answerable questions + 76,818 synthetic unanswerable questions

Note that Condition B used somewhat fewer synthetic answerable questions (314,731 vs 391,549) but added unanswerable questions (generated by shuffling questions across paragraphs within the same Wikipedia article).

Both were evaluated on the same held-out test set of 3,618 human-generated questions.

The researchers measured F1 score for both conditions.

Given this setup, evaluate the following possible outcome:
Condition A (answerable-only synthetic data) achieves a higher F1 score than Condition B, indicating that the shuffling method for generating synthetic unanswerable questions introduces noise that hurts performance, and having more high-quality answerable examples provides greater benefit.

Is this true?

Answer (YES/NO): NO